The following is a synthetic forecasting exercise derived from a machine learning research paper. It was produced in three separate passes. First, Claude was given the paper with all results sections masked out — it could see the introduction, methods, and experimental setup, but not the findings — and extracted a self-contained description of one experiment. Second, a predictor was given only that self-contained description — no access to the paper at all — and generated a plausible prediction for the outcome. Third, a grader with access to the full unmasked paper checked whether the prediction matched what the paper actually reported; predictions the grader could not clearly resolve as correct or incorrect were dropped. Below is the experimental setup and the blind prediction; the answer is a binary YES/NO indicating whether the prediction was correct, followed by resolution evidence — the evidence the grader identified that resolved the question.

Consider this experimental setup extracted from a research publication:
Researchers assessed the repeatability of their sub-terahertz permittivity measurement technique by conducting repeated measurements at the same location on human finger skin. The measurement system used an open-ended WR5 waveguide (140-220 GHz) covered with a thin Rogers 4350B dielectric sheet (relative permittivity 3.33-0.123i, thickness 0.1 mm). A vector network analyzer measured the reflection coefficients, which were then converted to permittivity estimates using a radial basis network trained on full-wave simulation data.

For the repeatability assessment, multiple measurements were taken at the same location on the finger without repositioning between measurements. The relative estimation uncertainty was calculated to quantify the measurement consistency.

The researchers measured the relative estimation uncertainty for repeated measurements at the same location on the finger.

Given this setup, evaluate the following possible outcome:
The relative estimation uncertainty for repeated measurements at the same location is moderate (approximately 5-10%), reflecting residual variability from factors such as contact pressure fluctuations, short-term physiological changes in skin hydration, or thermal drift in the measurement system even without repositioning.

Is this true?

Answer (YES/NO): NO